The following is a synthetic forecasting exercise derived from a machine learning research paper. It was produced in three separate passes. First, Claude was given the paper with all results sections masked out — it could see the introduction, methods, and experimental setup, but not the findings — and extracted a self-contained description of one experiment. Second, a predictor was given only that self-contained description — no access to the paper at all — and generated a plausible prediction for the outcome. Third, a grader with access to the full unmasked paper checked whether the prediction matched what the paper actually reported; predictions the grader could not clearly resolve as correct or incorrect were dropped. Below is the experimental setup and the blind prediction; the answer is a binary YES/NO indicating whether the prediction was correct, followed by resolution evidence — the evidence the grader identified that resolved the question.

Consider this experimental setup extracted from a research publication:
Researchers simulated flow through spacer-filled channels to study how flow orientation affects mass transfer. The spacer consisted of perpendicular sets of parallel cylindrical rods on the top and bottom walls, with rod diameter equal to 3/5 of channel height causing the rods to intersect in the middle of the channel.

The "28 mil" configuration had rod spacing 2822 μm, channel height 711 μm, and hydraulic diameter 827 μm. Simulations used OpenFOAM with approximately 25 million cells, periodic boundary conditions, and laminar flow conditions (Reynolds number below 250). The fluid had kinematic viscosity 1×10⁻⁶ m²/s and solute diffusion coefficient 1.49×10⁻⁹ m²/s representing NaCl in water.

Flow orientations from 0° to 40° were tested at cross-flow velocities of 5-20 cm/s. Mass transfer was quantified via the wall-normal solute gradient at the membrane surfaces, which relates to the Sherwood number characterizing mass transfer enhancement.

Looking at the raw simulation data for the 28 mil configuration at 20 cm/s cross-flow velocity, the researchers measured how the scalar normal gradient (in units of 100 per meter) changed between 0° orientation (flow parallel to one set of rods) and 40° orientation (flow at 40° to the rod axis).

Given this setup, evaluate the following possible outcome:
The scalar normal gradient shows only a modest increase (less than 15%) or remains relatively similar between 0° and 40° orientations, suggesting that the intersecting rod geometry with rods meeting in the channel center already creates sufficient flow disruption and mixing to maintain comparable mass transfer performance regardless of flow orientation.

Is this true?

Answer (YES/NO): NO